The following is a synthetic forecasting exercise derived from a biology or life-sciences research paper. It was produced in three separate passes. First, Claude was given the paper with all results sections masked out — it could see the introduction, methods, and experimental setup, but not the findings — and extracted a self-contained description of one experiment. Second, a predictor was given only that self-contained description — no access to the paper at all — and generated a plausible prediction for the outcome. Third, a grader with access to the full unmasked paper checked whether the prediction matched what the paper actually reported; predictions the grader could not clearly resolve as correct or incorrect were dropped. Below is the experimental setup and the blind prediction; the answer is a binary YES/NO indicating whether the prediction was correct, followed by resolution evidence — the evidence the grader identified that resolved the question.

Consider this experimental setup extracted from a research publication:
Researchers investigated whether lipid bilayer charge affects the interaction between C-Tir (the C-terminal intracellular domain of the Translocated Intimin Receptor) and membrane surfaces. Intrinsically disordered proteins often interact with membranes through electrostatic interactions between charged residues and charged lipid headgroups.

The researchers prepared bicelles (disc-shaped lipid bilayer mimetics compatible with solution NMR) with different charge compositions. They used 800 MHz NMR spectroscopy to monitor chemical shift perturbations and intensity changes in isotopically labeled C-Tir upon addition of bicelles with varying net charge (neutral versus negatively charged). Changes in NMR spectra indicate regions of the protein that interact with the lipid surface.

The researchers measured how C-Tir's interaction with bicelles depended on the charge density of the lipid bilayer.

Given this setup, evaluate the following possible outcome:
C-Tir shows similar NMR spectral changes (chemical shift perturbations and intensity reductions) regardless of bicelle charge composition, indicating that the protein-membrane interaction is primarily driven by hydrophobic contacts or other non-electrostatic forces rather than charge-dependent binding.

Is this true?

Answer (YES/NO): NO